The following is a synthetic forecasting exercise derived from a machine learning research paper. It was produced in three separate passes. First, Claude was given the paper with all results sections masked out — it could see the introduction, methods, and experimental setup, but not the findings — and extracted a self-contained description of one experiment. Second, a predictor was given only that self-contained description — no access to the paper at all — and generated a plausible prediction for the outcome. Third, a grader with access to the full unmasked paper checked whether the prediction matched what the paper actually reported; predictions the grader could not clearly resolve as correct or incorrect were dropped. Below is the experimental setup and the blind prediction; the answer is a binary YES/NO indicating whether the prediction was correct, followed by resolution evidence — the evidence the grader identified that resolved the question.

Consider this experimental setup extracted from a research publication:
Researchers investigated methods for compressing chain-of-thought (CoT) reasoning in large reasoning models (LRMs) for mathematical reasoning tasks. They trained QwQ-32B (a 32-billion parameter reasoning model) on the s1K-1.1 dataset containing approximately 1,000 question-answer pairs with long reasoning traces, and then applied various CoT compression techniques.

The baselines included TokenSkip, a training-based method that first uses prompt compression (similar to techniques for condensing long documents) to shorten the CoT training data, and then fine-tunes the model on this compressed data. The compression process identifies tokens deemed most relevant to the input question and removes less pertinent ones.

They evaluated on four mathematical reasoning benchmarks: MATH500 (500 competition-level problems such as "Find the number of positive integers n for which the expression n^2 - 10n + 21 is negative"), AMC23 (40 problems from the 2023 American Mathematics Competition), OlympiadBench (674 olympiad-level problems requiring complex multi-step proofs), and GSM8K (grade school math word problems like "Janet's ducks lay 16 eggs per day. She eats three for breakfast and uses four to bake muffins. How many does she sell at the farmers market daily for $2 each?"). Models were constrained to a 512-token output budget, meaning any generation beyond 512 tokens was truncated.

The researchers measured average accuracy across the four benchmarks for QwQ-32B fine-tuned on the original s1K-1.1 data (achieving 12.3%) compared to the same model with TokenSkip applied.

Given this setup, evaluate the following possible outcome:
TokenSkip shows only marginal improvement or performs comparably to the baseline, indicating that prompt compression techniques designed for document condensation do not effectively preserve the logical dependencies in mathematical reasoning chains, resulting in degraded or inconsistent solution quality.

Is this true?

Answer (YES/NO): NO